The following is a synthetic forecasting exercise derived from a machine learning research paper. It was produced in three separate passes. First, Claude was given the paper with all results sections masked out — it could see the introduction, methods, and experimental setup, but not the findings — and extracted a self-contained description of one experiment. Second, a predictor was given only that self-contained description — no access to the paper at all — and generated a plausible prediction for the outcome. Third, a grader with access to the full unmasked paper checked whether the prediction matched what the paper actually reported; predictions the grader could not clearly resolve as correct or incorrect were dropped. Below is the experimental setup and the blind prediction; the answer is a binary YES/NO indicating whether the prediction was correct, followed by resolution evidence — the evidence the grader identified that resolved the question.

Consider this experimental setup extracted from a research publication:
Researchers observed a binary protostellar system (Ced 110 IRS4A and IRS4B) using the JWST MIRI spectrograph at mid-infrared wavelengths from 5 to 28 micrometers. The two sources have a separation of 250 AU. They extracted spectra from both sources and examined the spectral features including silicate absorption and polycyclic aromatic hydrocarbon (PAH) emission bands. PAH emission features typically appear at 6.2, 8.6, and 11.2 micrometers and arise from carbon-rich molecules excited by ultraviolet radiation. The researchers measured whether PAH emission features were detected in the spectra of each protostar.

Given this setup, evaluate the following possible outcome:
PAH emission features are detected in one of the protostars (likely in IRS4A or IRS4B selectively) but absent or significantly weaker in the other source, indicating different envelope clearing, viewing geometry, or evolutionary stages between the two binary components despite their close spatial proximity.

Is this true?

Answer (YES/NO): YES